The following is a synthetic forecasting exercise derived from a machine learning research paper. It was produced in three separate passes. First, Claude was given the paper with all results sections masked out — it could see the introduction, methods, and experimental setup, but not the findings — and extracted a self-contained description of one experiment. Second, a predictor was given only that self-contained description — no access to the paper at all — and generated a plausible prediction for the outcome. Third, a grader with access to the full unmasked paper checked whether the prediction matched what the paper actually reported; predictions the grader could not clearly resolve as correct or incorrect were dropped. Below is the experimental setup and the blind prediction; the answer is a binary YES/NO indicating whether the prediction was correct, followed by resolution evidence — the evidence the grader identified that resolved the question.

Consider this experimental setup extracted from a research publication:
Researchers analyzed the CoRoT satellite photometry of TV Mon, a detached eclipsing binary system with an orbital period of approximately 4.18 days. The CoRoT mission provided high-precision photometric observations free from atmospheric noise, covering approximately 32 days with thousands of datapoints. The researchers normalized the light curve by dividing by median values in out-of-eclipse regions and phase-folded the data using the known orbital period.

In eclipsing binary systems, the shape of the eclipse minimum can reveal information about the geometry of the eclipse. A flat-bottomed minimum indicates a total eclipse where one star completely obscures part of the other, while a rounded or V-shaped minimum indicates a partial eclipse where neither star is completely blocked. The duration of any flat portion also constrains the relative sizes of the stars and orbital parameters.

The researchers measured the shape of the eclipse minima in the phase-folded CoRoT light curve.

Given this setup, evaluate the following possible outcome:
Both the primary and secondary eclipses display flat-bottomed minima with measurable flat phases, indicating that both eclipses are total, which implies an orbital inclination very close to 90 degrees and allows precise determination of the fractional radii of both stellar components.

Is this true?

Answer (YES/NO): NO